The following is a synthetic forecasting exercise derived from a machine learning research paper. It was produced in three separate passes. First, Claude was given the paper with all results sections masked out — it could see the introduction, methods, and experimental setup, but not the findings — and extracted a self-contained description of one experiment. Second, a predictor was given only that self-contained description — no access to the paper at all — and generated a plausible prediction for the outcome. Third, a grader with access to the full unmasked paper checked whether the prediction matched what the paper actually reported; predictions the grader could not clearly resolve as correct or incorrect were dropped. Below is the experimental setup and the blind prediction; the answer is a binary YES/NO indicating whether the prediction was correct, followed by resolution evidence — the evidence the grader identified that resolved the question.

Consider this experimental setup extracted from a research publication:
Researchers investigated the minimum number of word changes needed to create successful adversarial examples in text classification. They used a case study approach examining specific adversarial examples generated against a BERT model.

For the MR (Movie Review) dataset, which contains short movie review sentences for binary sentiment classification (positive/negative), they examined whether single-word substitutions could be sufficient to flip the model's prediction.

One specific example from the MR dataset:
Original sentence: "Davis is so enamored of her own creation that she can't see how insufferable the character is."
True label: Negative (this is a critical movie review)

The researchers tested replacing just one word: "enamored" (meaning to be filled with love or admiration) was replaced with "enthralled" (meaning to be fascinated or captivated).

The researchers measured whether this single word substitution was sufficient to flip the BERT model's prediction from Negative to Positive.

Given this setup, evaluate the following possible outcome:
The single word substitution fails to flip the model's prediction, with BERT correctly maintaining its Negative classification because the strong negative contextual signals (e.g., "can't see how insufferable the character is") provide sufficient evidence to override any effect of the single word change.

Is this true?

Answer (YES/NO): NO